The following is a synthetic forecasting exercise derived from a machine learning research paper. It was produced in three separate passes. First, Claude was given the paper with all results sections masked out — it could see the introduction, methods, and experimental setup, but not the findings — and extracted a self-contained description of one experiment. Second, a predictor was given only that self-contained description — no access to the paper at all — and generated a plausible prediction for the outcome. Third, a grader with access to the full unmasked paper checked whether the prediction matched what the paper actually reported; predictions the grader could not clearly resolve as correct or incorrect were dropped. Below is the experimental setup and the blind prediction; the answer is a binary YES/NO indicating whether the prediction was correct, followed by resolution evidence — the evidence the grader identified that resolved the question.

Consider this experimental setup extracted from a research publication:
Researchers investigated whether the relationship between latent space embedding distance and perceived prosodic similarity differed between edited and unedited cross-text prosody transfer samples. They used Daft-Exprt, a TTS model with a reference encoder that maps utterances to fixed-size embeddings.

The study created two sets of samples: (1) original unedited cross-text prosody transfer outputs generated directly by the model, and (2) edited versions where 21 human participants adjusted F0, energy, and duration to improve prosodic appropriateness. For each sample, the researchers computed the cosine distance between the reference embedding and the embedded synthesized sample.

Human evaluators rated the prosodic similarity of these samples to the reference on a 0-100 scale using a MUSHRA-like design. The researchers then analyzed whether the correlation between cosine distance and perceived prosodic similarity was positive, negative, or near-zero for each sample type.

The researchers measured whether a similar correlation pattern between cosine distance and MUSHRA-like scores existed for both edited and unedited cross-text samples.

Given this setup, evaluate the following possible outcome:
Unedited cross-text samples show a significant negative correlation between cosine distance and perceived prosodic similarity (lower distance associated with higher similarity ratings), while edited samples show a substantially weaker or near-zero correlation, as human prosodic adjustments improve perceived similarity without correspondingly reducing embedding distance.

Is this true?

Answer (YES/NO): NO